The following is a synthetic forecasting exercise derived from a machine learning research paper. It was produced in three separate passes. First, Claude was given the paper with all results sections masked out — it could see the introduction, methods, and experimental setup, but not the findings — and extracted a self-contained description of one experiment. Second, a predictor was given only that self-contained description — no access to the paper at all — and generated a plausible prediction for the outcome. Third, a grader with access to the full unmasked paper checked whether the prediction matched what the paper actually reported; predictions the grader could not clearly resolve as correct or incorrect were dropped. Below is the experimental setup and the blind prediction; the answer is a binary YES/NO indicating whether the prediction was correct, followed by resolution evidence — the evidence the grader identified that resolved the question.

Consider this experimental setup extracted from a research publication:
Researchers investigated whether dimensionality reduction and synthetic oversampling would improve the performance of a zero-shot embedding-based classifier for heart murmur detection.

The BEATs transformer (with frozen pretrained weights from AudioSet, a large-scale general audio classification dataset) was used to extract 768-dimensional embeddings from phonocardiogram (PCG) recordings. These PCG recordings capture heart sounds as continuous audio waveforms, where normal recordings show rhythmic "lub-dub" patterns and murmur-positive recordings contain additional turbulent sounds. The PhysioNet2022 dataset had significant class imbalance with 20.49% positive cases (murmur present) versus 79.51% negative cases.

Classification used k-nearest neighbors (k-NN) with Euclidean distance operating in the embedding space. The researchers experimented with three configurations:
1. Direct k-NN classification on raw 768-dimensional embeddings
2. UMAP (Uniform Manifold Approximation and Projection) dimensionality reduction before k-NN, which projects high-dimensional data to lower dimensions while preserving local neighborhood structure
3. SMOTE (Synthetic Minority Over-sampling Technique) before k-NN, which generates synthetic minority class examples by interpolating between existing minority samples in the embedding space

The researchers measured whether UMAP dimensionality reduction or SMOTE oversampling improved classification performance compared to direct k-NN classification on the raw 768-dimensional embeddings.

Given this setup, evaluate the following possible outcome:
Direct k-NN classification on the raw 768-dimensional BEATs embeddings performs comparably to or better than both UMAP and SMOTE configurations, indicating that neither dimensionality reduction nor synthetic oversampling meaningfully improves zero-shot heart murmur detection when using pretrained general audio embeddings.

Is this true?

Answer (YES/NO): YES